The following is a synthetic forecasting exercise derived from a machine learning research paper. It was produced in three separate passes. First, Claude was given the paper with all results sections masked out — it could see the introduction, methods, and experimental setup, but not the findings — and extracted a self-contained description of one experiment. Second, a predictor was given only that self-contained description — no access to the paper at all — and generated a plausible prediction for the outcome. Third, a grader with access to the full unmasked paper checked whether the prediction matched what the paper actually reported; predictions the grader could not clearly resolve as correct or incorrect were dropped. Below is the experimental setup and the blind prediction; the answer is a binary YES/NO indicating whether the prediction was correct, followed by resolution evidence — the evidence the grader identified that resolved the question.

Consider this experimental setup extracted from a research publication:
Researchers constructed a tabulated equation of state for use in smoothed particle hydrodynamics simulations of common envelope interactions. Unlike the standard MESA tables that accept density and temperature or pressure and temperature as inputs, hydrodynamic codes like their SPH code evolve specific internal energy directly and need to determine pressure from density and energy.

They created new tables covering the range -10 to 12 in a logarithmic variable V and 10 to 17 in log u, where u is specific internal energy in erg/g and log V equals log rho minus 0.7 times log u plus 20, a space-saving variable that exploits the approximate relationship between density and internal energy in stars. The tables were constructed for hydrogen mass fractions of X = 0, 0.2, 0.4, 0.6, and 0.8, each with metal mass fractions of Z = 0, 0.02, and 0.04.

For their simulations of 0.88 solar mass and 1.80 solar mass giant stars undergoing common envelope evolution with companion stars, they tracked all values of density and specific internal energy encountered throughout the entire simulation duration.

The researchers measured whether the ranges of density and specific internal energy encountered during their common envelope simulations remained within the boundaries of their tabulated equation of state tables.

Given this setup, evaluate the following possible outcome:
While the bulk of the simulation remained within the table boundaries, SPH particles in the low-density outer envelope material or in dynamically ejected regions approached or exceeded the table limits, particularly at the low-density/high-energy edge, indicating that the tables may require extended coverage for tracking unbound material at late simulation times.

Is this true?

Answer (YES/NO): NO